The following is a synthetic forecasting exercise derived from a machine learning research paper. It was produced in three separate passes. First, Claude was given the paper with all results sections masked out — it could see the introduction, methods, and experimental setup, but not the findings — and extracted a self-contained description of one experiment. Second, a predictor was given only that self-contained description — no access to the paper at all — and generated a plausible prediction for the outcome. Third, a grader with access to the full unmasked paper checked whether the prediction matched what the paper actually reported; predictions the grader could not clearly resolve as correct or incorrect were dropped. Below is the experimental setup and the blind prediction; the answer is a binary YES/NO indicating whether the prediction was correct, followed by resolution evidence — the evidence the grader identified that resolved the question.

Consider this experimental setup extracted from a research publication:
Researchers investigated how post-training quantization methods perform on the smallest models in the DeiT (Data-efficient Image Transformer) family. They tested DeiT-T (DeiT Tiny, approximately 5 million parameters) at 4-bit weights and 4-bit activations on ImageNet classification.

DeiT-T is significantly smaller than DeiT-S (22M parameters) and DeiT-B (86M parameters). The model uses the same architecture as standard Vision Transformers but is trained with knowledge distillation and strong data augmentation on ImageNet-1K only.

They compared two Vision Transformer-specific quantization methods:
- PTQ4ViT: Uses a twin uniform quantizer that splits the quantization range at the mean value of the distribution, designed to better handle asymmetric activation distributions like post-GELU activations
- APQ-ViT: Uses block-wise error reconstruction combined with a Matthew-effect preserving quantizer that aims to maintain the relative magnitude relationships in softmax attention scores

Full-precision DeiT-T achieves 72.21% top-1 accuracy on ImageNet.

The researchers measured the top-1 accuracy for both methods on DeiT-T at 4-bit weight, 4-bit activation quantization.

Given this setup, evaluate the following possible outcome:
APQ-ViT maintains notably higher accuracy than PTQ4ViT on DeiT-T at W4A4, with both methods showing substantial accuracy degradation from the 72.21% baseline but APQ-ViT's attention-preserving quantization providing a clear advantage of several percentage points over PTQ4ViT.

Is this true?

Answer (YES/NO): YES